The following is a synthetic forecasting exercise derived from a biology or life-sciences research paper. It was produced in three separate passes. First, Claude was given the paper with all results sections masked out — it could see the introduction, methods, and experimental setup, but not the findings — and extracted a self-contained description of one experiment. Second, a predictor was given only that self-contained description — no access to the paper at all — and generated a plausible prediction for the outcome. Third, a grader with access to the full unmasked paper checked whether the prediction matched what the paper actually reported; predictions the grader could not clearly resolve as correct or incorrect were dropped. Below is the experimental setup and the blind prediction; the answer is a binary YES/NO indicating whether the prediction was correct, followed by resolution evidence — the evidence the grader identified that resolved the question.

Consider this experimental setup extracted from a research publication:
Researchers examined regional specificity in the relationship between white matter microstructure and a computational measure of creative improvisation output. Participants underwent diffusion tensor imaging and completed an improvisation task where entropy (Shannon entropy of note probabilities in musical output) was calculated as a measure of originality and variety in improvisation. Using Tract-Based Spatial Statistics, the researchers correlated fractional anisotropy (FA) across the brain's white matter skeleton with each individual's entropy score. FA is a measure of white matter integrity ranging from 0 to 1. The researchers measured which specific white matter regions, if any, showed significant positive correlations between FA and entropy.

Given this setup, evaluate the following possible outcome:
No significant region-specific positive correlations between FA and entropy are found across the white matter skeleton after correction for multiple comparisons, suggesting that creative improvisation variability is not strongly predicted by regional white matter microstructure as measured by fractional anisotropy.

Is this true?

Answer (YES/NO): NO